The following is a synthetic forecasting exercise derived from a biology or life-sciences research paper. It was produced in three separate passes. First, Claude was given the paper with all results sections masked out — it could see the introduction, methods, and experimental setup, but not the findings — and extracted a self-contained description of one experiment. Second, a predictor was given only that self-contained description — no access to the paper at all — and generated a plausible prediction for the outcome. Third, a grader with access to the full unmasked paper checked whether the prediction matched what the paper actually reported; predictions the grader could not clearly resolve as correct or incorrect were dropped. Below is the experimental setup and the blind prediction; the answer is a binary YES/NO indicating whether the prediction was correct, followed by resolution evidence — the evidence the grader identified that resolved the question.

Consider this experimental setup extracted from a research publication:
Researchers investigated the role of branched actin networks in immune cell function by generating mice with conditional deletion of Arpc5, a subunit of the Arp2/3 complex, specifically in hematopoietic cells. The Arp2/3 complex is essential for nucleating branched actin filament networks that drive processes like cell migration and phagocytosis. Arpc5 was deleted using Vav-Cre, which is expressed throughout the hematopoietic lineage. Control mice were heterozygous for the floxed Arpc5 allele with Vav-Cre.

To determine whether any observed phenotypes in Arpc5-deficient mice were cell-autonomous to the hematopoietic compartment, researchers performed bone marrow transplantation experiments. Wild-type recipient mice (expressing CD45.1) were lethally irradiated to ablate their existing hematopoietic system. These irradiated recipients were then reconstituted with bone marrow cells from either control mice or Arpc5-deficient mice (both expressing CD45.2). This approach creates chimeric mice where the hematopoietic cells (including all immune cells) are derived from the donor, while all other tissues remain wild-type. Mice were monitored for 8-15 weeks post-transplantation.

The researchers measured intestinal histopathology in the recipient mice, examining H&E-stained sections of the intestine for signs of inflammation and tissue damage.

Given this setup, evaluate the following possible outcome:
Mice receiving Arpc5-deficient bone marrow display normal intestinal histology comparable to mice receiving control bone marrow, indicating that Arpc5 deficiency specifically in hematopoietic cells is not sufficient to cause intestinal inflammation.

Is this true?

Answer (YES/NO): NO